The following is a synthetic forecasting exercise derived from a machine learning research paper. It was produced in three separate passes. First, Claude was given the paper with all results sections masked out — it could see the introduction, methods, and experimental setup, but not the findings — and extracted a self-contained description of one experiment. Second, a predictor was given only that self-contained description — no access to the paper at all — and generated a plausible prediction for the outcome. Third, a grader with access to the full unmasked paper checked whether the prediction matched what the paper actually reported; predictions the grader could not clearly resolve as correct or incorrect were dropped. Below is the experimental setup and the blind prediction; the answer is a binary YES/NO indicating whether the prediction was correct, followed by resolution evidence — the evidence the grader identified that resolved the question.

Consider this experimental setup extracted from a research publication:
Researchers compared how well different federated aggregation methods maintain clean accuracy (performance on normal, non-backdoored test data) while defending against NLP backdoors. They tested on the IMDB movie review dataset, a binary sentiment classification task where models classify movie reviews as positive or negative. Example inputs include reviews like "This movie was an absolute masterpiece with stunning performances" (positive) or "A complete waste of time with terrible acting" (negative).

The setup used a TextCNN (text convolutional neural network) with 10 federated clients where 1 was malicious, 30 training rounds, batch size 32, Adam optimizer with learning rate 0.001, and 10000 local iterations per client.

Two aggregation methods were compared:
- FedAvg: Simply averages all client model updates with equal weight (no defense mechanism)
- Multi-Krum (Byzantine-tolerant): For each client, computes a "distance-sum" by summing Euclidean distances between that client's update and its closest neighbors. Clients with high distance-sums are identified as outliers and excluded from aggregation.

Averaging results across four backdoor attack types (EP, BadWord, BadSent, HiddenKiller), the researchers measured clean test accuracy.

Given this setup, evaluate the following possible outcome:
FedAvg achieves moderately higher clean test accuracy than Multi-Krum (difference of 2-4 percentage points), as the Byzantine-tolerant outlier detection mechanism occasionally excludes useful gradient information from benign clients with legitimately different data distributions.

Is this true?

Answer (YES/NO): NO